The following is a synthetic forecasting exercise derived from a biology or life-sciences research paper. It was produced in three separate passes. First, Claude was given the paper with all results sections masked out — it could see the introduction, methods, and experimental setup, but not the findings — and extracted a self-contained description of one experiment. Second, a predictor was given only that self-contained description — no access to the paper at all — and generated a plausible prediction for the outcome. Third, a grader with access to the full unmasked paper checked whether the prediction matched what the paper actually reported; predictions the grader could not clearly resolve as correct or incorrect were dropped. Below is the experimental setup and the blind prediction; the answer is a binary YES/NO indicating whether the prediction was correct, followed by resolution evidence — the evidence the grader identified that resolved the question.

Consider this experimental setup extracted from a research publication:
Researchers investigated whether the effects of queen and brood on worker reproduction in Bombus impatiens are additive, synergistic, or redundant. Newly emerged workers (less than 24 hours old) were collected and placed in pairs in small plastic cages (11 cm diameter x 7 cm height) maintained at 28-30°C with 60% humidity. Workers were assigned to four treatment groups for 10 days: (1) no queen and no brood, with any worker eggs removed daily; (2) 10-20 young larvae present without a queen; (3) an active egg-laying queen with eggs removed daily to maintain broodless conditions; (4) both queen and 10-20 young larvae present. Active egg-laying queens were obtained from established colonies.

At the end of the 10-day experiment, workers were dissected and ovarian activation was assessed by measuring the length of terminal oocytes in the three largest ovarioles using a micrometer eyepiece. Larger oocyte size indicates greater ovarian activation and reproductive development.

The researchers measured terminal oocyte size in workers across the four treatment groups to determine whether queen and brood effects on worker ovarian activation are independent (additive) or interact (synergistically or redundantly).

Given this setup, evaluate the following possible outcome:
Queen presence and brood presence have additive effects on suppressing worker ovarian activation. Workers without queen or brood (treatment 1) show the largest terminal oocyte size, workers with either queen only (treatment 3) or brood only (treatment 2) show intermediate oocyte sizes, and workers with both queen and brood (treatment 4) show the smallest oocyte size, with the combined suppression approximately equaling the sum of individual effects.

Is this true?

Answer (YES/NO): NO